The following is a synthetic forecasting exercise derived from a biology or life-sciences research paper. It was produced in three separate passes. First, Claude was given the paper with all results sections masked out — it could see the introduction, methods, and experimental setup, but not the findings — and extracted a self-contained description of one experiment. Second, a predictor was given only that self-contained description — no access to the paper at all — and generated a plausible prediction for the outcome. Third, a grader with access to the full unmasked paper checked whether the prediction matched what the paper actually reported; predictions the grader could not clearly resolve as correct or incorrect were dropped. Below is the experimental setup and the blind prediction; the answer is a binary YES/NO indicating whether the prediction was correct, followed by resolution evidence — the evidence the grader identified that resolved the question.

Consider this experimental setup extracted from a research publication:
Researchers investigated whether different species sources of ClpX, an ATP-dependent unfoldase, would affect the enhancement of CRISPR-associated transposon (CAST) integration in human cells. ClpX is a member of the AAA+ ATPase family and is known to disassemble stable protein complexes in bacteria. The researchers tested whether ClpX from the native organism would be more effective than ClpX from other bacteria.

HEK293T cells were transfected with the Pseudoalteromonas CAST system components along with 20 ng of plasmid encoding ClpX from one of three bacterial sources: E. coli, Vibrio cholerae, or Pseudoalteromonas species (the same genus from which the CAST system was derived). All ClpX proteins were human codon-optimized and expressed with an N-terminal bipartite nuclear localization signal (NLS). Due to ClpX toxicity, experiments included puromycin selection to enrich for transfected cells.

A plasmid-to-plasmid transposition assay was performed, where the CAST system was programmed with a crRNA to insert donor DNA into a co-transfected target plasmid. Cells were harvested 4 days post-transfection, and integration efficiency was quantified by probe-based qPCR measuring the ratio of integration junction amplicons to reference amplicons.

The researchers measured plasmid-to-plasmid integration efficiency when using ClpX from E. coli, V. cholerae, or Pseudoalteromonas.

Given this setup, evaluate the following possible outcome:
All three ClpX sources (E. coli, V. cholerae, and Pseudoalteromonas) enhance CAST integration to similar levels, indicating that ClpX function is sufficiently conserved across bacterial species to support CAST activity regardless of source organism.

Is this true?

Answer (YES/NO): NO